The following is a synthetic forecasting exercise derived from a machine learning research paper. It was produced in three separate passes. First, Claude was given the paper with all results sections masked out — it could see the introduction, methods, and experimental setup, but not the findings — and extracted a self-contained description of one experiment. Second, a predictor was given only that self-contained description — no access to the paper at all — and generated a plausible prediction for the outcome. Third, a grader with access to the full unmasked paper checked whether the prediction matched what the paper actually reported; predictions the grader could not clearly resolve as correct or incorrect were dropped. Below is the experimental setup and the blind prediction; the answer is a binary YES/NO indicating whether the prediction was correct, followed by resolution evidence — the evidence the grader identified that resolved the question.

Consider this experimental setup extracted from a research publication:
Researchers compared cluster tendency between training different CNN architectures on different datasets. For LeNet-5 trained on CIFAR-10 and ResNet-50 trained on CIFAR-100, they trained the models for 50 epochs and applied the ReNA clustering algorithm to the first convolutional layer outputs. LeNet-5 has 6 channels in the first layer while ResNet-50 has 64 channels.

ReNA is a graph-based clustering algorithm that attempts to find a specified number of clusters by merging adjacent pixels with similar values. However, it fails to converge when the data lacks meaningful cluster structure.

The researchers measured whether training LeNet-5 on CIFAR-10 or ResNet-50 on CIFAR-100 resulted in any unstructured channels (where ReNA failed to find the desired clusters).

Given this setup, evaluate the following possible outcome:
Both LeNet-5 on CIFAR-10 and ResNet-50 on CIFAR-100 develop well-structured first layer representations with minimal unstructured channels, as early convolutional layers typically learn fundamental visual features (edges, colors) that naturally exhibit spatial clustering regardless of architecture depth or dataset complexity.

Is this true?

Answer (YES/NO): YES